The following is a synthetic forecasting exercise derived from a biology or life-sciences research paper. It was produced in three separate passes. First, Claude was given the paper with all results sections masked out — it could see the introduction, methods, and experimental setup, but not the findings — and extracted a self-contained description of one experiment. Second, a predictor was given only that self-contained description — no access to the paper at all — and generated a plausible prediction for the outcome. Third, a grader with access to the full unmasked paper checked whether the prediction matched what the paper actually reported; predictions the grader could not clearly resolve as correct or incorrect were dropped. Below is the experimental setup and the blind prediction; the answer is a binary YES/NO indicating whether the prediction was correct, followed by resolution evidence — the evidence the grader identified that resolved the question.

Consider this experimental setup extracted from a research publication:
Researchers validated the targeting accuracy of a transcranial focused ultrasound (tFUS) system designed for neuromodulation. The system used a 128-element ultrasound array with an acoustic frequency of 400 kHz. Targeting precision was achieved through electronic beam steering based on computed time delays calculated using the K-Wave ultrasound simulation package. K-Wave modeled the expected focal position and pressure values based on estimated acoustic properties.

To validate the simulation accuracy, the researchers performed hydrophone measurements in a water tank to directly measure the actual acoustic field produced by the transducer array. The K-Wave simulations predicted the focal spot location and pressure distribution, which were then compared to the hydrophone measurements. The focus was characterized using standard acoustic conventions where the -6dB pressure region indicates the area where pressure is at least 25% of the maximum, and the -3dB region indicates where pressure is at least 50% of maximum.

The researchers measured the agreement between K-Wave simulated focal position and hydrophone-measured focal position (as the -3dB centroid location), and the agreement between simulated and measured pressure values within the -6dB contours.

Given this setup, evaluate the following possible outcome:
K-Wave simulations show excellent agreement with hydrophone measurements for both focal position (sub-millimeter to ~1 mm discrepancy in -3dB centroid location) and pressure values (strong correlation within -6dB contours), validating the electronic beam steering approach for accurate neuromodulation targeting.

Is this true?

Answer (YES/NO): NO